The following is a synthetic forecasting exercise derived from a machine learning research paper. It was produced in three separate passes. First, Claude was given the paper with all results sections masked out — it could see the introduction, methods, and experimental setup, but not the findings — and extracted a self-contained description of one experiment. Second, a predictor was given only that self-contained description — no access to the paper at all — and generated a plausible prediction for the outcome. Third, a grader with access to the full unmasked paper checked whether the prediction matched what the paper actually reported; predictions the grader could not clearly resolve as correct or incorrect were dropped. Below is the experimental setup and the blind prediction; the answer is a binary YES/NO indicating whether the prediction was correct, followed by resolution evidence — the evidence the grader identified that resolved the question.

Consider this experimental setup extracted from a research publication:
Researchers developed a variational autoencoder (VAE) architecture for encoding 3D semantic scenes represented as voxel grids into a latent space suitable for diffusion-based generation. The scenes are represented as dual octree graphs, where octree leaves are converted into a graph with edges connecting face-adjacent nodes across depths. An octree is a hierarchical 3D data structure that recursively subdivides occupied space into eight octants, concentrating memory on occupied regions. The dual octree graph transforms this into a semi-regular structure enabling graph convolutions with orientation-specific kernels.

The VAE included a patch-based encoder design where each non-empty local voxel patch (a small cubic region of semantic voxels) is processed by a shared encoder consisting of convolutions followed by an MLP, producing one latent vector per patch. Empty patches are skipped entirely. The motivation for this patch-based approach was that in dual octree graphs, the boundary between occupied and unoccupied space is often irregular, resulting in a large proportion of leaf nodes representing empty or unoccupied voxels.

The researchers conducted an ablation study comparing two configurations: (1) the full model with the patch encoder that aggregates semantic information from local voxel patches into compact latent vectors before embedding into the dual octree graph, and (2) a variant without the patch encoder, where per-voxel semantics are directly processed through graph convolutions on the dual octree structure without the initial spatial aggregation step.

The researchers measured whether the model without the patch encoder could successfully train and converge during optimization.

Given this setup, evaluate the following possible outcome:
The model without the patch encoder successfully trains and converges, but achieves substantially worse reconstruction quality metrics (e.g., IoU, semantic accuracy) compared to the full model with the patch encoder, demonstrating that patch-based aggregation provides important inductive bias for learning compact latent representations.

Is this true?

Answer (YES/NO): NO